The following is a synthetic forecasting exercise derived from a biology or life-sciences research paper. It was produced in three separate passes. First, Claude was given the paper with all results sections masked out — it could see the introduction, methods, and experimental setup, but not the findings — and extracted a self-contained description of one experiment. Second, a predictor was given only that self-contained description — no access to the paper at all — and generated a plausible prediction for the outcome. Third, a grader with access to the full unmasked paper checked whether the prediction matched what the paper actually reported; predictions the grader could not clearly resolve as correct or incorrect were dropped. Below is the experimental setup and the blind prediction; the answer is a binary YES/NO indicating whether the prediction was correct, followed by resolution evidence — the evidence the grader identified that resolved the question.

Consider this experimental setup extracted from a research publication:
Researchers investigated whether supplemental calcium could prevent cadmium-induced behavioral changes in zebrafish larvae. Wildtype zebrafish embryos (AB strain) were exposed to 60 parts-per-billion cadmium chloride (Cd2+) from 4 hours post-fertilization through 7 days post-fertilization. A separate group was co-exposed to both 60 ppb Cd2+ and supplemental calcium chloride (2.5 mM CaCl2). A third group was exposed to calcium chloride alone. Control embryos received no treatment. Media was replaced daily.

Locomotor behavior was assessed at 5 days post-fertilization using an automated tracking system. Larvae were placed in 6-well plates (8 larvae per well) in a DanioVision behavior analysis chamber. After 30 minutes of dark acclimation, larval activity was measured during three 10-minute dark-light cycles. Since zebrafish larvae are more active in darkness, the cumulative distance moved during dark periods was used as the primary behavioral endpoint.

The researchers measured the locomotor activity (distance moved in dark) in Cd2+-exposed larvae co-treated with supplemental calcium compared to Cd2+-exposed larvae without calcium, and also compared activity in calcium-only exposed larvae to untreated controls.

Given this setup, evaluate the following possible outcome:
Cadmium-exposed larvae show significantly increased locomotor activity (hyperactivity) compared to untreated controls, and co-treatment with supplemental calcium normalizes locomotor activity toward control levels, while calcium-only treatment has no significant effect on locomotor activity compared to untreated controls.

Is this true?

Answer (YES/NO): NO